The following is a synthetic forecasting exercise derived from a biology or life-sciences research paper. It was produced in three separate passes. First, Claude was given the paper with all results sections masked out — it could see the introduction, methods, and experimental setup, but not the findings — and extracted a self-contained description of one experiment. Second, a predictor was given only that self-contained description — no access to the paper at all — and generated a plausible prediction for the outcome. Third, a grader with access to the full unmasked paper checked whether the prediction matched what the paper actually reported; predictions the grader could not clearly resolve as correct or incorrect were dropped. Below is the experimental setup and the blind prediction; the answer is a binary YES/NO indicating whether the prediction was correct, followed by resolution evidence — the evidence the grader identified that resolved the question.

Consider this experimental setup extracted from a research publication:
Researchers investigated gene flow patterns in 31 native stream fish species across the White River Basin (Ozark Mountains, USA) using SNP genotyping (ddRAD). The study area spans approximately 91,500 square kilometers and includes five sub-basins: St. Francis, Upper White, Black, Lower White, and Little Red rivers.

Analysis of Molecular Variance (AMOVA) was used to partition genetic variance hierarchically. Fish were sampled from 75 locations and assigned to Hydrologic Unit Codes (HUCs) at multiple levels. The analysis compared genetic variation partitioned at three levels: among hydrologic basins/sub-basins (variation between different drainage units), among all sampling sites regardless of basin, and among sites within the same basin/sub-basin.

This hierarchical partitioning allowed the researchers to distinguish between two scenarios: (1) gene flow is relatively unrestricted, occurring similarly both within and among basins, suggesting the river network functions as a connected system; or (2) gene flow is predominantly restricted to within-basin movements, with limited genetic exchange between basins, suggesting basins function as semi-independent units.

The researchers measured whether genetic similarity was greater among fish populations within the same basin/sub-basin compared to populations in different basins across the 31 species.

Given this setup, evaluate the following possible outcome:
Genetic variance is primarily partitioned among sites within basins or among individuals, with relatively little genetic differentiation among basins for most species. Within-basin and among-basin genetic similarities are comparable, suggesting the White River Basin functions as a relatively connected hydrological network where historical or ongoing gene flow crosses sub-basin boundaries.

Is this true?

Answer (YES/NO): NO